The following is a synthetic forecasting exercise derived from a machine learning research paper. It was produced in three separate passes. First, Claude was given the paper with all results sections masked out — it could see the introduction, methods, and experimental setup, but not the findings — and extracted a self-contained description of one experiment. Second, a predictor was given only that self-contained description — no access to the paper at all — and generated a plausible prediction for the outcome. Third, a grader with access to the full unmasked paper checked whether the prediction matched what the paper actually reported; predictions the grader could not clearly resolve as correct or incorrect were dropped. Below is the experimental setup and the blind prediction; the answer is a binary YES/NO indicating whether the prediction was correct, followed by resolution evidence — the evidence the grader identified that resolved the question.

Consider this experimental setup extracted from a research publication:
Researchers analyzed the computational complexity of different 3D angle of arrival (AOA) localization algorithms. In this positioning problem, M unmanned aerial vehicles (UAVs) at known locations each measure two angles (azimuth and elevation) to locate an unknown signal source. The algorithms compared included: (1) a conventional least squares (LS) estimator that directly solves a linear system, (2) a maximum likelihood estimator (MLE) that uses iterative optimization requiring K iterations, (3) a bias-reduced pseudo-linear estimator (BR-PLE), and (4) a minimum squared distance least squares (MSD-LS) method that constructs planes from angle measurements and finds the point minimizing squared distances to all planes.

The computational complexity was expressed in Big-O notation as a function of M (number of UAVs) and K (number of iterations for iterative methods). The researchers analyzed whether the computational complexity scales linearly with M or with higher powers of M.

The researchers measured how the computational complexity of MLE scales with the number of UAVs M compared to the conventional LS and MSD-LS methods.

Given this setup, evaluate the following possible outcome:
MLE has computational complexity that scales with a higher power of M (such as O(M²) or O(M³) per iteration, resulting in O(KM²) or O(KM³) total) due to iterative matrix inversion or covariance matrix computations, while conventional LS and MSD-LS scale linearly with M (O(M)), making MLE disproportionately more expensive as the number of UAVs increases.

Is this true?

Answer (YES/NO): YES